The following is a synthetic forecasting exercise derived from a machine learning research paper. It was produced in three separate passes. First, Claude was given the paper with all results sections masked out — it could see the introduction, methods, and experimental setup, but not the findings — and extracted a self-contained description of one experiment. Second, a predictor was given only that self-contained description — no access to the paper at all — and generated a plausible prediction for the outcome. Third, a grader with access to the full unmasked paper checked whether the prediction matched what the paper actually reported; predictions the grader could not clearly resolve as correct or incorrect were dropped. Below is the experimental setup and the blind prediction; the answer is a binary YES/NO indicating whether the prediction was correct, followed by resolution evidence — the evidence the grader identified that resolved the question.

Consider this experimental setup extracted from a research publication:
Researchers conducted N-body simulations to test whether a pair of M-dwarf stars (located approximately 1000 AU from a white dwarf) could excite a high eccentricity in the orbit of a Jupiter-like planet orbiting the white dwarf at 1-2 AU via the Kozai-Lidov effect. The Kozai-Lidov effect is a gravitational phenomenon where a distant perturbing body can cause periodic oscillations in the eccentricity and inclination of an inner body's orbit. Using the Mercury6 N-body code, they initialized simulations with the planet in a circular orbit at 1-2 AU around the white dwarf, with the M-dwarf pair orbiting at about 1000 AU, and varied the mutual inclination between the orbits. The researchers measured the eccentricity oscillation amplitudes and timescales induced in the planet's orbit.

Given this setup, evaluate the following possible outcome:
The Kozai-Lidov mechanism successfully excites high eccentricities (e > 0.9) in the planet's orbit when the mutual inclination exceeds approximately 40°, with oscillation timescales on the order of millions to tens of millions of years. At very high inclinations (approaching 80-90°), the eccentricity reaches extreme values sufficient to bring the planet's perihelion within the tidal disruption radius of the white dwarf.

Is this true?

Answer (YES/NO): NO